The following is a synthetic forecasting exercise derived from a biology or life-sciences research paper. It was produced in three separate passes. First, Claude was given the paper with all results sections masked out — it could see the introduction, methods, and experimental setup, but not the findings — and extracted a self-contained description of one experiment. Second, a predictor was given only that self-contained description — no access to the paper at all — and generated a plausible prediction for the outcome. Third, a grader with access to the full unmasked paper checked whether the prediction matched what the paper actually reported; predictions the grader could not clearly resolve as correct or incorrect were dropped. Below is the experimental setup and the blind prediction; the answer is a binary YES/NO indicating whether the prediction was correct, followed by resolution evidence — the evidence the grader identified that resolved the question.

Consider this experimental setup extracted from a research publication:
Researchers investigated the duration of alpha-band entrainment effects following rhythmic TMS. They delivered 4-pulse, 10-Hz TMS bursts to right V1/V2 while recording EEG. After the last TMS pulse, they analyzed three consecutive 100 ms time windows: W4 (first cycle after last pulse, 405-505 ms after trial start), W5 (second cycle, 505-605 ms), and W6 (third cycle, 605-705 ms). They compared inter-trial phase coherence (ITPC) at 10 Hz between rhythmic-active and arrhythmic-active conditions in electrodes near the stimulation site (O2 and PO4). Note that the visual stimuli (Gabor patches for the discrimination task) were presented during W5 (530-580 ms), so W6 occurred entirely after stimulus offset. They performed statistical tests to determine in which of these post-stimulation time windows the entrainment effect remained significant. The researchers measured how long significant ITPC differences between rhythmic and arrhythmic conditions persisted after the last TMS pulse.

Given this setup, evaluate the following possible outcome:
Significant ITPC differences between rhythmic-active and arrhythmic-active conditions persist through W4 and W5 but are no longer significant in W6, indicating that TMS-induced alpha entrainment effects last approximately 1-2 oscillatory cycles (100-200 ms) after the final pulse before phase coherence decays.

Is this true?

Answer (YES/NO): NO